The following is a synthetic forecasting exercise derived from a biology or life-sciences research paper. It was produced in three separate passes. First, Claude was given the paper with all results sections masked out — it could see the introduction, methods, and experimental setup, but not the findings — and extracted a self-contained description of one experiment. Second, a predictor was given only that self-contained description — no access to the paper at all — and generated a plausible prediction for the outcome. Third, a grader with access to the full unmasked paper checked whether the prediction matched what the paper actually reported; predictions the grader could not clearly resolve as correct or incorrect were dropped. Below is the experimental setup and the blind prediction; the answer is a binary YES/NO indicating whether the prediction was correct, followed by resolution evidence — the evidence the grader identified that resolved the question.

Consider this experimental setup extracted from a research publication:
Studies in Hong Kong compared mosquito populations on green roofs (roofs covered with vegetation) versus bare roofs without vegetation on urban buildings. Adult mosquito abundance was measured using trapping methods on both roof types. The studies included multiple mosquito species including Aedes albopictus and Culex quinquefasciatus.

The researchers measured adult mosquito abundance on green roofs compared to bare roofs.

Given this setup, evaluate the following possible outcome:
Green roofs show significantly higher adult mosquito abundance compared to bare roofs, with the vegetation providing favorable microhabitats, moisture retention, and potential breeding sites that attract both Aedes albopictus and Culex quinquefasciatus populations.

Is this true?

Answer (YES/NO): NO